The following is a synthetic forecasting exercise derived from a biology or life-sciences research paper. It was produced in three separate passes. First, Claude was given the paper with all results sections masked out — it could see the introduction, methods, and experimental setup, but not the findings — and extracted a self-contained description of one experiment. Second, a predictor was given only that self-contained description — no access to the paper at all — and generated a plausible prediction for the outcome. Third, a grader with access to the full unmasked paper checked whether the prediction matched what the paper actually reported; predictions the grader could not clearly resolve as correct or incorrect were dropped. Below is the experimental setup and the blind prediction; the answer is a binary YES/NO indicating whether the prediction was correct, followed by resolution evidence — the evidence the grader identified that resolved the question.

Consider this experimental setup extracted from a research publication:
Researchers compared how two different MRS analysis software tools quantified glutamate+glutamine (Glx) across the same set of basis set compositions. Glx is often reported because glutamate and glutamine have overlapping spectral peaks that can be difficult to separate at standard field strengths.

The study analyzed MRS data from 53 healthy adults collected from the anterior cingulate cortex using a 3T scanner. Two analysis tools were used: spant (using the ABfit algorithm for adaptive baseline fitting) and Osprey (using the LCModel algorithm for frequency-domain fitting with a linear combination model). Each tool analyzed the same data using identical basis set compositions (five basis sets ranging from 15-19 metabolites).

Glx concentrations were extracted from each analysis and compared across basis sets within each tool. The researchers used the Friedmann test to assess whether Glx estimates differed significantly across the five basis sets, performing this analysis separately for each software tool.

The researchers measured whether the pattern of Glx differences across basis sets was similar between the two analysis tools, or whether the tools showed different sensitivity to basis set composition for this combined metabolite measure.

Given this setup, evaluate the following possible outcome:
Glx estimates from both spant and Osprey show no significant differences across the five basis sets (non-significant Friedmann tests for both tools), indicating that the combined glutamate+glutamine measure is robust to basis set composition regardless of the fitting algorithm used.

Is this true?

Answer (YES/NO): NO